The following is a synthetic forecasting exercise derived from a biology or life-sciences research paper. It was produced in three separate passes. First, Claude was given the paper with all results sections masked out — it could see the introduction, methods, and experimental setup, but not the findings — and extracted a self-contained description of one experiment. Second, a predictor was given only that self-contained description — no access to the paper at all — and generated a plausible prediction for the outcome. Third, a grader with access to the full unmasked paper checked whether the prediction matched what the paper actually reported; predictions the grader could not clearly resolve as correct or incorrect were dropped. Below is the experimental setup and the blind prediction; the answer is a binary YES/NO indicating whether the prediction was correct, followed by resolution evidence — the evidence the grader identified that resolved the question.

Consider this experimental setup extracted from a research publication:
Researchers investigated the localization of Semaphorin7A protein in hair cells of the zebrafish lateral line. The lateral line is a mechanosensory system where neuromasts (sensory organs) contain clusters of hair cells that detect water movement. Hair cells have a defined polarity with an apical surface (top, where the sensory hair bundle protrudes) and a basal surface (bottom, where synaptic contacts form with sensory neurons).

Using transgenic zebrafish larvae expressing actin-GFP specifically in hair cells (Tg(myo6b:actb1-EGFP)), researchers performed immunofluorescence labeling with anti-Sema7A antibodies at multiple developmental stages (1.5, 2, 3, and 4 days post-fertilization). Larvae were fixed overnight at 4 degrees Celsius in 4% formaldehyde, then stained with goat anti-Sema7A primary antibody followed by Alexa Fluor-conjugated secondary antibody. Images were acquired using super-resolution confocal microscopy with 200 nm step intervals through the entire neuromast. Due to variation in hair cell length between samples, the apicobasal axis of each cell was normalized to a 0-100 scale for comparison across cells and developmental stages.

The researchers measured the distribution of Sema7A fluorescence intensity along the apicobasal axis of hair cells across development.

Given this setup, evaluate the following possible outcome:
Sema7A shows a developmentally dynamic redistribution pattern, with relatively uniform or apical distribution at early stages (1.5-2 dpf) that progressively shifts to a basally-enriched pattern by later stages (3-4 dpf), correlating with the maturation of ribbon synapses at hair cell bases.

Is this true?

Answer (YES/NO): NO